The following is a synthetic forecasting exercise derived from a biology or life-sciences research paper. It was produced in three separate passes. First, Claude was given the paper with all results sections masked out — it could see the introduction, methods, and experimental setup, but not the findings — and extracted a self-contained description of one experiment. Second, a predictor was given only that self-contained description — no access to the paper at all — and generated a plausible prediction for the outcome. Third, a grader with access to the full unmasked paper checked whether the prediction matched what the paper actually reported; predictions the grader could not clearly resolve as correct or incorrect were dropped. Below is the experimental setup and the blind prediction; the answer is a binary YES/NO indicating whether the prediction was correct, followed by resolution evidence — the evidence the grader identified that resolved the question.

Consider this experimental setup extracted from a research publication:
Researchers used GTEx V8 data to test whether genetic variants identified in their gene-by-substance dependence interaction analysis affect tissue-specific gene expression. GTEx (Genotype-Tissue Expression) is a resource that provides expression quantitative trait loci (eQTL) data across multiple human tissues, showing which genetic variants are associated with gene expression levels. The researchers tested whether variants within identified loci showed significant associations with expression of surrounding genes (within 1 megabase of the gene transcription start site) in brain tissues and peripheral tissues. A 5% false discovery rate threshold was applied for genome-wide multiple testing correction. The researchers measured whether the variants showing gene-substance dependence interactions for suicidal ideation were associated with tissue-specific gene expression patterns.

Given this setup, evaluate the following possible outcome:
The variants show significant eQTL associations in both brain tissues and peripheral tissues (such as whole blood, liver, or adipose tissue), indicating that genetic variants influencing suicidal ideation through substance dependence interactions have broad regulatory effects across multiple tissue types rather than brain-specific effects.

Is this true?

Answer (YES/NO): YES